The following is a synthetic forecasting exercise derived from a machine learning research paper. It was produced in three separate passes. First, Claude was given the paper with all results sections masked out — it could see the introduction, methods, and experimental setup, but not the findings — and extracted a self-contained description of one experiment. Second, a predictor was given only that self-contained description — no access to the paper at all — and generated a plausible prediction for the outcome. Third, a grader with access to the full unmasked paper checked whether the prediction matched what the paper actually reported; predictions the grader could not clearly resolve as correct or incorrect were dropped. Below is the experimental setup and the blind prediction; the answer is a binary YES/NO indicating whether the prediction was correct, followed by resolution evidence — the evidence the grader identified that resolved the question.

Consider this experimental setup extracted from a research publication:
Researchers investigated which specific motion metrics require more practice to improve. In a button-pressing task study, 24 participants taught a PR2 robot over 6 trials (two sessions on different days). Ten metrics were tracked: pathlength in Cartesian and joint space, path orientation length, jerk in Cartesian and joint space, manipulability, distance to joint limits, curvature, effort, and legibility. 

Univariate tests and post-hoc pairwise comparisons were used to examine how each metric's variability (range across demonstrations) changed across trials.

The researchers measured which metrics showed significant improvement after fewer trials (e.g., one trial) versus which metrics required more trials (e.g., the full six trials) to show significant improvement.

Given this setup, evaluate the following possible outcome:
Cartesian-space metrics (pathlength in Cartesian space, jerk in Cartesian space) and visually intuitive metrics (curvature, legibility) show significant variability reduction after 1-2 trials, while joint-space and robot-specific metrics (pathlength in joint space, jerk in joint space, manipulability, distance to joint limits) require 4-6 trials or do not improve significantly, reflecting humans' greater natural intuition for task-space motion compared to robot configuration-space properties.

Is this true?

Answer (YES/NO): NO